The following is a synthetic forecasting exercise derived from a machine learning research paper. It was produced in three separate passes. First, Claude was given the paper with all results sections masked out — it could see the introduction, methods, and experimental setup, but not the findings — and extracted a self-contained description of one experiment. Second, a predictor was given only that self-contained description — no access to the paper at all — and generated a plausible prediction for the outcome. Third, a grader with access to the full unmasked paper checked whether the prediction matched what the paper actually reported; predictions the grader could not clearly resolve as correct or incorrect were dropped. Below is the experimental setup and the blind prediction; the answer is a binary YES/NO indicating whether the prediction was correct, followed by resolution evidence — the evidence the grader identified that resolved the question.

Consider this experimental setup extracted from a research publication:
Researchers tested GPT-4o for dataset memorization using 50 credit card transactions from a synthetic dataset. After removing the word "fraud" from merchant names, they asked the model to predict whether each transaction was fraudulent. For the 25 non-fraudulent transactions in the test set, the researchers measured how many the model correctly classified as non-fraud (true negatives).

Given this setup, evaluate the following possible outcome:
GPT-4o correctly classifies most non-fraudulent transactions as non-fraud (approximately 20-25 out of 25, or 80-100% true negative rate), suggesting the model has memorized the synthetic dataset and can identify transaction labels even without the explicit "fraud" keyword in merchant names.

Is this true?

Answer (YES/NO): NO